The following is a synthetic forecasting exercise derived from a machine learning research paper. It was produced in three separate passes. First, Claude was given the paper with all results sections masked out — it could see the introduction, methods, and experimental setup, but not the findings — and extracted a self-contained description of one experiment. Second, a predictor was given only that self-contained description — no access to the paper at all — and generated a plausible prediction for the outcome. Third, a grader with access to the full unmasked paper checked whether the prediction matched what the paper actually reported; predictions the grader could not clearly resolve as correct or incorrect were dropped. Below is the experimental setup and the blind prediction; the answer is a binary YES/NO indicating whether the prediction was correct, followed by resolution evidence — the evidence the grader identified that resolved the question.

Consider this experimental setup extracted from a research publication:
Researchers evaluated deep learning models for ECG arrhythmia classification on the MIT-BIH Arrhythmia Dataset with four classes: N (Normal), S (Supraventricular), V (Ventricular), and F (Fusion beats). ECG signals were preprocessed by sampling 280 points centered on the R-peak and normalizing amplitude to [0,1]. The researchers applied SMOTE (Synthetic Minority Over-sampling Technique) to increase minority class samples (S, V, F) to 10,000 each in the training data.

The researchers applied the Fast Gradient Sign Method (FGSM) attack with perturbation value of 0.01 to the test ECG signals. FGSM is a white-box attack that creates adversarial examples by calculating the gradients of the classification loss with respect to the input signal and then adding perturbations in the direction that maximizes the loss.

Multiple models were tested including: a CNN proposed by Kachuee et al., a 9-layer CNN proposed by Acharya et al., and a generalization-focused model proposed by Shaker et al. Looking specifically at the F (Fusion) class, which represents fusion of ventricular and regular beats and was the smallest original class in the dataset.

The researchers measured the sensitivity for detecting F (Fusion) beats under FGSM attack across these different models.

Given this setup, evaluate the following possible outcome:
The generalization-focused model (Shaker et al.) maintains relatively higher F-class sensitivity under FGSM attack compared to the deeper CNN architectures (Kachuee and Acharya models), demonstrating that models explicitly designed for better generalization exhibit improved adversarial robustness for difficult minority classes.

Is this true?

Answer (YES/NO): NO